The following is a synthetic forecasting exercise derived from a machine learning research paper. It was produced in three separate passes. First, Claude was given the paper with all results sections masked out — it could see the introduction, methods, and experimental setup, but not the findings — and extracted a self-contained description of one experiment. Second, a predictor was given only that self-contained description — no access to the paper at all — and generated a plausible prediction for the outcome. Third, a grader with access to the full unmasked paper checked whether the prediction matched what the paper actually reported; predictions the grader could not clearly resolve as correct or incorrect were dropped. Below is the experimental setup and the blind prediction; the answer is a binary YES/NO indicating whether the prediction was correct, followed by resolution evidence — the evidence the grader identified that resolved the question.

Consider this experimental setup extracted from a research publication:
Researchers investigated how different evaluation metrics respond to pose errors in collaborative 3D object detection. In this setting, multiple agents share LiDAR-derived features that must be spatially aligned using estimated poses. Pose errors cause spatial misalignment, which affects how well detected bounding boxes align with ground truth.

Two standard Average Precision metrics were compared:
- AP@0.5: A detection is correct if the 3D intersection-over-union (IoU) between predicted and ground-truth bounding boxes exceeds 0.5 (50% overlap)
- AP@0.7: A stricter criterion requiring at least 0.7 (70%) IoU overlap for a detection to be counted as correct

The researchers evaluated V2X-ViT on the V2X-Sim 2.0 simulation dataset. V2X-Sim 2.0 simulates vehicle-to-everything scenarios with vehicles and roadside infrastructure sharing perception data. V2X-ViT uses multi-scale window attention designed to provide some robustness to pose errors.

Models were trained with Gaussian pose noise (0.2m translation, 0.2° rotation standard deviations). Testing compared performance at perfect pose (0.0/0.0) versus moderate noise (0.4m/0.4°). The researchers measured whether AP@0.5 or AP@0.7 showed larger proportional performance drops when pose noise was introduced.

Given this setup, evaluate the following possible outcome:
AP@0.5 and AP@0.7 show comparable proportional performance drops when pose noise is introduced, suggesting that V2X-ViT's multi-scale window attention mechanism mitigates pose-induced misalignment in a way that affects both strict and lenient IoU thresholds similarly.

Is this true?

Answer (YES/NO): YES